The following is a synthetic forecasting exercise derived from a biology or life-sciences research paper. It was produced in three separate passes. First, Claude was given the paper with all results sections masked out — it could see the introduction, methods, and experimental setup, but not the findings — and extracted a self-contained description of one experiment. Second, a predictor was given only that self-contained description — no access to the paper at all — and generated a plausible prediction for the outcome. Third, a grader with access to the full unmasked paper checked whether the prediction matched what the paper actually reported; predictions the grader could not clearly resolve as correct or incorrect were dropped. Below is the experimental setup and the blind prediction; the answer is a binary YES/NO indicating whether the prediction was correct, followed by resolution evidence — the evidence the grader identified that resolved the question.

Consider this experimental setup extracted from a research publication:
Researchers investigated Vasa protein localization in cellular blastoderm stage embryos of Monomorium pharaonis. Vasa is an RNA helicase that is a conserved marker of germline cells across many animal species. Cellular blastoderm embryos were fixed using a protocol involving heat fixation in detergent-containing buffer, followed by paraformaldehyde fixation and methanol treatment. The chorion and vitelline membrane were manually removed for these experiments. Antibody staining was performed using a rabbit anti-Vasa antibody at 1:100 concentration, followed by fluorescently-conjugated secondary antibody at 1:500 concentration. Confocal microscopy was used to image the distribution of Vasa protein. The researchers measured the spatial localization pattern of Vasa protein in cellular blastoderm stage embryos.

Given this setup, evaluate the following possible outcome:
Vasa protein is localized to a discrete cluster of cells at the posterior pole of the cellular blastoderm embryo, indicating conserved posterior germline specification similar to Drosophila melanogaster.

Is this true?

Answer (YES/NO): NO